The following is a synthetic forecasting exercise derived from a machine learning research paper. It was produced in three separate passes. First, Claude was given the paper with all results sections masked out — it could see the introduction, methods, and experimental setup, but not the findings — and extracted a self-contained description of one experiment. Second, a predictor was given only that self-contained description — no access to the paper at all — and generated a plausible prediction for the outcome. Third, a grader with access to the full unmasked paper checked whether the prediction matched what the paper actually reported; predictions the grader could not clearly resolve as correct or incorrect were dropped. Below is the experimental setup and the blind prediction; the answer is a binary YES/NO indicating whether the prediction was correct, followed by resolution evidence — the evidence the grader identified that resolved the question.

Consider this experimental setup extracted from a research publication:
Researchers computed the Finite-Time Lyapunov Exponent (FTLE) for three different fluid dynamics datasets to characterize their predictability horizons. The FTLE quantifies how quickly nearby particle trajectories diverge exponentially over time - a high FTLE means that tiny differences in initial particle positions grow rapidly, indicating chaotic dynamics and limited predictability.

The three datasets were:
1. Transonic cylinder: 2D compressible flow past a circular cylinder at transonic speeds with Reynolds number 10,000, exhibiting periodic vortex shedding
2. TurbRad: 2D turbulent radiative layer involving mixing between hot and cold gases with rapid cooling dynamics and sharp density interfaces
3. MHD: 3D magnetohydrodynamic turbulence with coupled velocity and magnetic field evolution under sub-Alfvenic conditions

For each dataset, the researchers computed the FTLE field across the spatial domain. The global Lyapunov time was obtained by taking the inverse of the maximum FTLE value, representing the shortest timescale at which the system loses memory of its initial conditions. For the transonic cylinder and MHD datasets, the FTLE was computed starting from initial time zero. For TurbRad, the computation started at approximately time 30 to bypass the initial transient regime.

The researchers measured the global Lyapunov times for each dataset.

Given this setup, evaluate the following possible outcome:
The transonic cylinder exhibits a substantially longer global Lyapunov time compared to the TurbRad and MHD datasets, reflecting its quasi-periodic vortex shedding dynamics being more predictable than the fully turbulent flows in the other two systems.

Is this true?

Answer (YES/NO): NO